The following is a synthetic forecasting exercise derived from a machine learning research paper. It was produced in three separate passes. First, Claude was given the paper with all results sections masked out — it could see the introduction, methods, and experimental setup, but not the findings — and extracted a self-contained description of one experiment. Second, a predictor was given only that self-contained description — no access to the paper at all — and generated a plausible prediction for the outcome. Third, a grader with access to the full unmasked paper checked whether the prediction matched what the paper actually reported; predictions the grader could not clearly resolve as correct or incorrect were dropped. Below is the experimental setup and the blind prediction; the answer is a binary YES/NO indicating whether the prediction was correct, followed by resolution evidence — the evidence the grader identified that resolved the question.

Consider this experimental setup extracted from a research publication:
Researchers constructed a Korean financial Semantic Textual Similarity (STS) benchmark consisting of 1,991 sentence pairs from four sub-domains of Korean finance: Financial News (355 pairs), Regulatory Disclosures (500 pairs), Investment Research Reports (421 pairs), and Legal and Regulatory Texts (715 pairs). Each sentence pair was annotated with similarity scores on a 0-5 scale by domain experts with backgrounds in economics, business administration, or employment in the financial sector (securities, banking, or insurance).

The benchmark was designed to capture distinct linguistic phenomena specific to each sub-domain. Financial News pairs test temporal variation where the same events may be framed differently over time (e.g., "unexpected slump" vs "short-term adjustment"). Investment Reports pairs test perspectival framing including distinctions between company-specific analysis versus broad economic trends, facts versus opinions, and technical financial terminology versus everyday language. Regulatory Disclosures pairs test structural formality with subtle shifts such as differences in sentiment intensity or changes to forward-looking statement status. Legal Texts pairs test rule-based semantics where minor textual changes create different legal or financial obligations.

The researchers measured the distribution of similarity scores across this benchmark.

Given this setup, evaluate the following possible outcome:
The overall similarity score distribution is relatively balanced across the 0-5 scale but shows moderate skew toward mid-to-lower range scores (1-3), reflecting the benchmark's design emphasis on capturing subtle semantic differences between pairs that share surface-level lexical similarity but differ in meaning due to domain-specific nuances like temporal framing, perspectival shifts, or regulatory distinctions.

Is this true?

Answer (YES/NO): NO